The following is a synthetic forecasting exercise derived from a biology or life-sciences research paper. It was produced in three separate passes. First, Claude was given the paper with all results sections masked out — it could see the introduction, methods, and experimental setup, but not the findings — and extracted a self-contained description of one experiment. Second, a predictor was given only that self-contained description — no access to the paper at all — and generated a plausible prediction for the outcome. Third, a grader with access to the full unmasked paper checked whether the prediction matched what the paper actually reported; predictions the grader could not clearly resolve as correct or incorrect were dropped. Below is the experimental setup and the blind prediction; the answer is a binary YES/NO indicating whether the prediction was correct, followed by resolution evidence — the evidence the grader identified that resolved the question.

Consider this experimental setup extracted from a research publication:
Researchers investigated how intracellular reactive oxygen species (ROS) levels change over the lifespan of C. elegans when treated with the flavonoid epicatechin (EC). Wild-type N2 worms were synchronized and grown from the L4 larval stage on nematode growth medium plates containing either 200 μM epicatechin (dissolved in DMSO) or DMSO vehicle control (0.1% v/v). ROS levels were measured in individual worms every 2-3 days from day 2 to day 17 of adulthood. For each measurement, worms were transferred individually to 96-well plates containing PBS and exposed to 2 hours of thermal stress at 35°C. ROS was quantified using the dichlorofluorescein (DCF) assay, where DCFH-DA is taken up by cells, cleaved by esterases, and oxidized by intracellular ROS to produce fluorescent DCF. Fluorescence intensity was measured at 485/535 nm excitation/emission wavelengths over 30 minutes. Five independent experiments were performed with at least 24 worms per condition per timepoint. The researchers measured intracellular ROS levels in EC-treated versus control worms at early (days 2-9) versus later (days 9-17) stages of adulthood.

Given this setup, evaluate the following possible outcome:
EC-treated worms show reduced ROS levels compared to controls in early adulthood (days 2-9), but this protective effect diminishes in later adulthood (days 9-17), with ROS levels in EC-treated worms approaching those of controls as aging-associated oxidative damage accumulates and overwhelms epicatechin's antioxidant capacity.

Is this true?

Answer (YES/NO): NO